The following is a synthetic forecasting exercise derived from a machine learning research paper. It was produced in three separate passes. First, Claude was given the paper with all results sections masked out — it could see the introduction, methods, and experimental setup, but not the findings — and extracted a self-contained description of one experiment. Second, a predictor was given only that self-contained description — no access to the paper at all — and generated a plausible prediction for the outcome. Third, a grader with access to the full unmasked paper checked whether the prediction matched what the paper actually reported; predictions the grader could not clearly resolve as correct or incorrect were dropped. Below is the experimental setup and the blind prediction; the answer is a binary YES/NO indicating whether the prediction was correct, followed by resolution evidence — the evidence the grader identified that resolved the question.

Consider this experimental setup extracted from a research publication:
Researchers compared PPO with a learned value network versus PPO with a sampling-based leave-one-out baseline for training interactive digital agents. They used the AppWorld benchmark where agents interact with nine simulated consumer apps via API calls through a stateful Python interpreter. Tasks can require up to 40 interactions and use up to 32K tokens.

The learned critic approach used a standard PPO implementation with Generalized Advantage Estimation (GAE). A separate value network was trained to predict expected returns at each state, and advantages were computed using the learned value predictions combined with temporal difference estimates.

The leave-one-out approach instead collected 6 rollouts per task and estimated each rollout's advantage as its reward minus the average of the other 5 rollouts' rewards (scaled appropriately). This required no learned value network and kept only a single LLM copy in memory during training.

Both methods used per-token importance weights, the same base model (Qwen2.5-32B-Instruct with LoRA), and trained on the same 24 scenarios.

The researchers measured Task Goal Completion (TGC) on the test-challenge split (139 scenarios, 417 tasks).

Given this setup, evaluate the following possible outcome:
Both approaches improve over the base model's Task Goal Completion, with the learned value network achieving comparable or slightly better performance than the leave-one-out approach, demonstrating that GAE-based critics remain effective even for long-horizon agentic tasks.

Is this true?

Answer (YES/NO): NO